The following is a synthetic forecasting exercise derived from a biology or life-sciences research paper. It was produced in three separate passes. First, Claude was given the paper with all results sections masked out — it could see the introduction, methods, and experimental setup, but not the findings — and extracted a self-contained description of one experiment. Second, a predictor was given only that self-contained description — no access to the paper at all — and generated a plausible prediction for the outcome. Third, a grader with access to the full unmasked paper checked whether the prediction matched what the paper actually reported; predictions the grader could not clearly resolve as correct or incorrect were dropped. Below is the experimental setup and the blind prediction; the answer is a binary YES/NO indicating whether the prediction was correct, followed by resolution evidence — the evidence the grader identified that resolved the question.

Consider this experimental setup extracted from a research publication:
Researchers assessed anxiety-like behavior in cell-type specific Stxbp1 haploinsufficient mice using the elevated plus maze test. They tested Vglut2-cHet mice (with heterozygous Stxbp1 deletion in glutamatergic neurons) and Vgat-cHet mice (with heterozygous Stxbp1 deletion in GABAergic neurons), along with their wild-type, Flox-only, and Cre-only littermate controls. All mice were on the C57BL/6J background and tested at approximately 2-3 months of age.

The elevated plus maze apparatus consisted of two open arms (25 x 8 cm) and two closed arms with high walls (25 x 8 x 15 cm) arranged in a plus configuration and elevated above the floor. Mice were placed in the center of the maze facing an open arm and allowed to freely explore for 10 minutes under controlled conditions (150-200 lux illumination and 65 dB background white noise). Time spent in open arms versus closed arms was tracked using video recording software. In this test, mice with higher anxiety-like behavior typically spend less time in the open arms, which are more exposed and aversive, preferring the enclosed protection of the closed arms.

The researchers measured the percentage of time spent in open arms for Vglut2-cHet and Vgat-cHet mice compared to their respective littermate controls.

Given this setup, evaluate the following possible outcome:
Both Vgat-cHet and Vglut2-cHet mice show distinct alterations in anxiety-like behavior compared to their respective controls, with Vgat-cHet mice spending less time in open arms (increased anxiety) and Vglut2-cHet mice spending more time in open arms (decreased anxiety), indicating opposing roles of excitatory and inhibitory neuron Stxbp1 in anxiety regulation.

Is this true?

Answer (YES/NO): NO